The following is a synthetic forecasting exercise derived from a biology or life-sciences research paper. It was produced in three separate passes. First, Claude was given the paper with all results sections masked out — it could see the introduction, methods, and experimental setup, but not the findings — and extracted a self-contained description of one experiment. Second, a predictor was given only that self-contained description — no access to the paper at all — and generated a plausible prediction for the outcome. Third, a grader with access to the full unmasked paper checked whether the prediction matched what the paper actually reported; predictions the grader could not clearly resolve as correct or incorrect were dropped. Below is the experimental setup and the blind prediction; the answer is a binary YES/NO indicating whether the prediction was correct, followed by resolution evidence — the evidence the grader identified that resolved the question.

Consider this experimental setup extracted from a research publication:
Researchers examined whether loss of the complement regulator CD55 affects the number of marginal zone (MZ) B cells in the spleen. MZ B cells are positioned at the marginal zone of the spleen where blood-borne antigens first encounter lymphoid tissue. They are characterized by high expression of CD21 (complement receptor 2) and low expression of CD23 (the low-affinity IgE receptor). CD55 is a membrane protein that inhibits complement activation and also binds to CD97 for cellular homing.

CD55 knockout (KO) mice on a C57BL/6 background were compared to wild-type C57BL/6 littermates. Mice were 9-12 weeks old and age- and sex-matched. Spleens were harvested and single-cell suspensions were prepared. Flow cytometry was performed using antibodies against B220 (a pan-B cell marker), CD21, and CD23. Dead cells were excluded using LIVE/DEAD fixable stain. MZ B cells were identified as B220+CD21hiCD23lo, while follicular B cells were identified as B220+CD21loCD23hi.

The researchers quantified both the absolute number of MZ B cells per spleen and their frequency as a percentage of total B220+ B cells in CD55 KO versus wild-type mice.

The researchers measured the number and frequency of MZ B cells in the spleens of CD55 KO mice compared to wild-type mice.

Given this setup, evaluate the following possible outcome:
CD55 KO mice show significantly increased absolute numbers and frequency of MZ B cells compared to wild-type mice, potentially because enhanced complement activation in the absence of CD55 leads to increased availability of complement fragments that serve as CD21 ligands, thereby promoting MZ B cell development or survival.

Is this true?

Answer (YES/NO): NO